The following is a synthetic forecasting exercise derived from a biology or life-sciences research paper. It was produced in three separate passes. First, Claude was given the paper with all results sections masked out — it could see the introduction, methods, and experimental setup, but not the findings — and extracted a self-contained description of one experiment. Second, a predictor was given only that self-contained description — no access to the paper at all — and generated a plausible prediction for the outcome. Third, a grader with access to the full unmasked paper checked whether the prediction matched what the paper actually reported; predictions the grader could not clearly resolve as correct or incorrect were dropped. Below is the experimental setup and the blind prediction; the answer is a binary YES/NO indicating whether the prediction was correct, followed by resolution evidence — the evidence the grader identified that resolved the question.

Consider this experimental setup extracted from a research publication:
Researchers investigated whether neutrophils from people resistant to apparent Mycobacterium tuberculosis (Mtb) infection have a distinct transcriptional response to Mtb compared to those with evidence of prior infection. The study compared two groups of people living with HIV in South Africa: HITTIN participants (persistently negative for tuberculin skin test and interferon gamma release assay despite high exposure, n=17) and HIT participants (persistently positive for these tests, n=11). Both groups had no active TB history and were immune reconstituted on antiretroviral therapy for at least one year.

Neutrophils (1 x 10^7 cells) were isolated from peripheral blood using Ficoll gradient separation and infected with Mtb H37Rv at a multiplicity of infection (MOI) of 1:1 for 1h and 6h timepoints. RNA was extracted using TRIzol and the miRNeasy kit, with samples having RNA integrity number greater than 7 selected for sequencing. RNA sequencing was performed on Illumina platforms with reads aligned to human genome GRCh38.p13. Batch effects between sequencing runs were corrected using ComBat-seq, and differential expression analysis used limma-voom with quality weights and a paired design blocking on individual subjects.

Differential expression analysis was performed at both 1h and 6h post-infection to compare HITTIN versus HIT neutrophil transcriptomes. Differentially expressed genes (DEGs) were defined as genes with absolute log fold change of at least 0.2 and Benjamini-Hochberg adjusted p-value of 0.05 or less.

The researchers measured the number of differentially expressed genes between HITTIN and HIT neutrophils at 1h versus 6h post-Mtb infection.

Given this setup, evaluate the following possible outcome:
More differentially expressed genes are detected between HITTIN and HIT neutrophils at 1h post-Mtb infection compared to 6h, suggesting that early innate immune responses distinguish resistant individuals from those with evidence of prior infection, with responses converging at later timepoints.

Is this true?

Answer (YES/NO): NO